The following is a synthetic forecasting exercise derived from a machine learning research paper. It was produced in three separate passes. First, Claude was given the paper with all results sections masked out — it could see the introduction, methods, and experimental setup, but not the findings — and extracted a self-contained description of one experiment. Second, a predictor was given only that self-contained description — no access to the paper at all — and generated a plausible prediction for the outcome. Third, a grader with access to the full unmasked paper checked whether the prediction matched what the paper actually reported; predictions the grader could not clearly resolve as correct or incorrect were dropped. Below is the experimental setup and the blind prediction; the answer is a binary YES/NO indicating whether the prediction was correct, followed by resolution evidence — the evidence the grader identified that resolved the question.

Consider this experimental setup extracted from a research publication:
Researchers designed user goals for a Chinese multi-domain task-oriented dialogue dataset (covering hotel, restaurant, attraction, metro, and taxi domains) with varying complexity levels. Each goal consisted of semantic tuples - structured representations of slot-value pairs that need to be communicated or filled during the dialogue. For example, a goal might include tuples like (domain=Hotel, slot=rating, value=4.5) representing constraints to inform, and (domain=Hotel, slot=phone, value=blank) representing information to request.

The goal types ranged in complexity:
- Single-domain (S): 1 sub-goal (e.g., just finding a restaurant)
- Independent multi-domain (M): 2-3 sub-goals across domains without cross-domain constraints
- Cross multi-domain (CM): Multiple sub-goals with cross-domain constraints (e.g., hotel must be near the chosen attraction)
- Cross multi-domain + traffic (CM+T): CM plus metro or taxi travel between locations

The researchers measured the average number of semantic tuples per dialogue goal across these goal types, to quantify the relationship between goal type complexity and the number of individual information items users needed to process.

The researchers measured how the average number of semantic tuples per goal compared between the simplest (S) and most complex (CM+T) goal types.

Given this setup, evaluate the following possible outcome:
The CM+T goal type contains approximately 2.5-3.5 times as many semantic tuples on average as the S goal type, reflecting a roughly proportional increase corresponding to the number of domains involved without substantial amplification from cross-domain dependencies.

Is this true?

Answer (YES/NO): NO